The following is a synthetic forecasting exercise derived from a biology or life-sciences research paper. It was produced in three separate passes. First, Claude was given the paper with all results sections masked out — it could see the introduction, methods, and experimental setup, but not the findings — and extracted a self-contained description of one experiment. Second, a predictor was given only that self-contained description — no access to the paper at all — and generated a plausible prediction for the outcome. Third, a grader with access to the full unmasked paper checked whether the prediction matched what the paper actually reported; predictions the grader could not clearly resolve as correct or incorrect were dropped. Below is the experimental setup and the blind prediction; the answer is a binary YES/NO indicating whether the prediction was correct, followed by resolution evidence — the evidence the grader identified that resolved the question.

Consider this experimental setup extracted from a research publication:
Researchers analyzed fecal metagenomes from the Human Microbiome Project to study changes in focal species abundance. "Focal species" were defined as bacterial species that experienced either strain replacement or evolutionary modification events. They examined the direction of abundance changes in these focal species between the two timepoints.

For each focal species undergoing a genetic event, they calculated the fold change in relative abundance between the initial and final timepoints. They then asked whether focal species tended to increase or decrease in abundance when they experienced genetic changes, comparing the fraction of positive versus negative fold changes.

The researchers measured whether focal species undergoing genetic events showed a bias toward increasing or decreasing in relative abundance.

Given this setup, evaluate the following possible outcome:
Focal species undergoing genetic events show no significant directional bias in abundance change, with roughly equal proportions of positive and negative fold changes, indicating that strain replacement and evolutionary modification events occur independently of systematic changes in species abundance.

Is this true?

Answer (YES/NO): NO